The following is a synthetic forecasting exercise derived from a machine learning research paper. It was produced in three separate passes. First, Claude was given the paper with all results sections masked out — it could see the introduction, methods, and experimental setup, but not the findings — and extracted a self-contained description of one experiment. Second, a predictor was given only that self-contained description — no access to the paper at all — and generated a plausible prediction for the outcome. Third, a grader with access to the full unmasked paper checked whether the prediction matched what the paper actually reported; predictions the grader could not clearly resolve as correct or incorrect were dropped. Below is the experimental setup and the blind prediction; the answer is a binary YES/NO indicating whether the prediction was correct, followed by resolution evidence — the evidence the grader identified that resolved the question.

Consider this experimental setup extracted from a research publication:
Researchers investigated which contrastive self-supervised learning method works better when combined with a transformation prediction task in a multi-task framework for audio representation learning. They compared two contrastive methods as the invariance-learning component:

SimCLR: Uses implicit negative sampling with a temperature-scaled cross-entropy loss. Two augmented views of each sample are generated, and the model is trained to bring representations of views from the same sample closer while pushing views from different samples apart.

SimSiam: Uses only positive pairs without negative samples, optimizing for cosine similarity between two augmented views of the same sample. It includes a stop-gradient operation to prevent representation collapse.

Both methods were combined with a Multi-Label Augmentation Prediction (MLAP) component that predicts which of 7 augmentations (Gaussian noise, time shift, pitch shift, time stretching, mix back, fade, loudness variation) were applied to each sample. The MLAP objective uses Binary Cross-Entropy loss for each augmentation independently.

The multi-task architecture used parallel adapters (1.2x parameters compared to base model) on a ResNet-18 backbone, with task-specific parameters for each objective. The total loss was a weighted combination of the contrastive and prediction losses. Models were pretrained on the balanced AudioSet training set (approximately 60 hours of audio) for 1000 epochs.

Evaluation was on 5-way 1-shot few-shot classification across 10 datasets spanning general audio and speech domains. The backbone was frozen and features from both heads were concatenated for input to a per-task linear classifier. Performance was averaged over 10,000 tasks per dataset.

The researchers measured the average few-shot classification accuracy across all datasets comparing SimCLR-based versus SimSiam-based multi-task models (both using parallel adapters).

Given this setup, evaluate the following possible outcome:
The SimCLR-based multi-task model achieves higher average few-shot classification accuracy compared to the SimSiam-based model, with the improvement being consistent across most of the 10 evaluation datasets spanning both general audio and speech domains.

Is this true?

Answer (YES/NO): YES